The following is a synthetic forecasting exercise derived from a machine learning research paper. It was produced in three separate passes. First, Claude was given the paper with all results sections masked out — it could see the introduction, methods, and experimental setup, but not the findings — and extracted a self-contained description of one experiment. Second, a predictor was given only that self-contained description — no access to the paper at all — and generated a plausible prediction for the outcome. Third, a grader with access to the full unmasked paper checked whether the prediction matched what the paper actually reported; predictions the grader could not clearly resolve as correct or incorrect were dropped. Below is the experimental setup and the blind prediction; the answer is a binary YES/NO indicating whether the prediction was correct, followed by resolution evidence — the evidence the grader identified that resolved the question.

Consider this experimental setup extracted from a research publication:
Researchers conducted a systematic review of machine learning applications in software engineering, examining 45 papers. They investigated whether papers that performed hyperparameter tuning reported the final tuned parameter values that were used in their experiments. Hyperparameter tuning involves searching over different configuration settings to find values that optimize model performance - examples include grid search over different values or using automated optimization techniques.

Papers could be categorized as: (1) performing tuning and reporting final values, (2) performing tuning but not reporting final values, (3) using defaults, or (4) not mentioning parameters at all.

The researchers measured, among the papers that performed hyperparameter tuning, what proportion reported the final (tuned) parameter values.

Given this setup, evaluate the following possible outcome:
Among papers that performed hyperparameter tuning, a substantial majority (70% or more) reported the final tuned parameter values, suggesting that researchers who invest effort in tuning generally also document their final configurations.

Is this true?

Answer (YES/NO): NO